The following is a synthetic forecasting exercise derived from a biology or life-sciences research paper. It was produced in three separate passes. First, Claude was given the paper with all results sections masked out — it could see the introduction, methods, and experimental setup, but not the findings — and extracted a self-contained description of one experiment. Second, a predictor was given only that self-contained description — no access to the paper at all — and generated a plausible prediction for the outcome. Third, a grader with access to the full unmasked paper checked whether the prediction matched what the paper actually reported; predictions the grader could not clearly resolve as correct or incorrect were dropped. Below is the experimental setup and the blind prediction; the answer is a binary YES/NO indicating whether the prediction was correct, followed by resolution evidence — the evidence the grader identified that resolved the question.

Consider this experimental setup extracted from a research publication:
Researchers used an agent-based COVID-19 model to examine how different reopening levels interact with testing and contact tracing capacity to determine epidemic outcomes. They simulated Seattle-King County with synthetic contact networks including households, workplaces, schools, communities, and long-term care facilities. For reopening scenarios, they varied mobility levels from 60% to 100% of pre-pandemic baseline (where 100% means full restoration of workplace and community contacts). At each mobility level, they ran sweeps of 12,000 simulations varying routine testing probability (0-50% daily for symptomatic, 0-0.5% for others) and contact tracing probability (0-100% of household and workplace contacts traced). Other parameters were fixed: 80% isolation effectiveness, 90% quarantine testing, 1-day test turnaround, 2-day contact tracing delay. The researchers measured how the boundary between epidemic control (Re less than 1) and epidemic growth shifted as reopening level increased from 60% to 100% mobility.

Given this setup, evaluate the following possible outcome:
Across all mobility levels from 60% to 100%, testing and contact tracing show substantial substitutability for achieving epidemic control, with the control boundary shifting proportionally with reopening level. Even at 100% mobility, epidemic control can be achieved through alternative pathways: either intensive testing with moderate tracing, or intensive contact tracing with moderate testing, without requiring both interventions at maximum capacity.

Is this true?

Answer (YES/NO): NO